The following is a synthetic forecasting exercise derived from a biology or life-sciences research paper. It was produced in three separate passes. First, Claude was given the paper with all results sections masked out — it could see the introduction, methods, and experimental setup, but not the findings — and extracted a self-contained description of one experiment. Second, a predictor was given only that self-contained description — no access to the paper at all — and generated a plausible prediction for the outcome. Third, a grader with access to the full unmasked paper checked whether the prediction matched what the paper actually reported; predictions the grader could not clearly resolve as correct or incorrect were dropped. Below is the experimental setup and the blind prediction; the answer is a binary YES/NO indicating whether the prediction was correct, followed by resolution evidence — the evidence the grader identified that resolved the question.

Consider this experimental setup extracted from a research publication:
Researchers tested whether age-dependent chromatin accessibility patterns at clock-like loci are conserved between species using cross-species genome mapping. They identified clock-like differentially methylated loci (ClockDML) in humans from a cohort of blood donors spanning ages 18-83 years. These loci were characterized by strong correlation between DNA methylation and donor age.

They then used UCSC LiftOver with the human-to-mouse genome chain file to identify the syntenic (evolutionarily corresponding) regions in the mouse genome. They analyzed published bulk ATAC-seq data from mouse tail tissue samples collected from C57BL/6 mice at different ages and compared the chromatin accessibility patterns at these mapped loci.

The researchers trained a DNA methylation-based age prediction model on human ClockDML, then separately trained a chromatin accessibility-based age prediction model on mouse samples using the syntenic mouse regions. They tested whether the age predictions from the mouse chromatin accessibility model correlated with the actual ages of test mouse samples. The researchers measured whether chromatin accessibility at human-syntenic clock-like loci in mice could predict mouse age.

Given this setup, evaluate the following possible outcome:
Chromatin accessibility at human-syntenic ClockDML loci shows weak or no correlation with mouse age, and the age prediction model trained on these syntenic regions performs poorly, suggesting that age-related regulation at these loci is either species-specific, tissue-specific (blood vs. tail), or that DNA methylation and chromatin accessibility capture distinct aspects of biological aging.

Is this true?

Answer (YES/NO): NO